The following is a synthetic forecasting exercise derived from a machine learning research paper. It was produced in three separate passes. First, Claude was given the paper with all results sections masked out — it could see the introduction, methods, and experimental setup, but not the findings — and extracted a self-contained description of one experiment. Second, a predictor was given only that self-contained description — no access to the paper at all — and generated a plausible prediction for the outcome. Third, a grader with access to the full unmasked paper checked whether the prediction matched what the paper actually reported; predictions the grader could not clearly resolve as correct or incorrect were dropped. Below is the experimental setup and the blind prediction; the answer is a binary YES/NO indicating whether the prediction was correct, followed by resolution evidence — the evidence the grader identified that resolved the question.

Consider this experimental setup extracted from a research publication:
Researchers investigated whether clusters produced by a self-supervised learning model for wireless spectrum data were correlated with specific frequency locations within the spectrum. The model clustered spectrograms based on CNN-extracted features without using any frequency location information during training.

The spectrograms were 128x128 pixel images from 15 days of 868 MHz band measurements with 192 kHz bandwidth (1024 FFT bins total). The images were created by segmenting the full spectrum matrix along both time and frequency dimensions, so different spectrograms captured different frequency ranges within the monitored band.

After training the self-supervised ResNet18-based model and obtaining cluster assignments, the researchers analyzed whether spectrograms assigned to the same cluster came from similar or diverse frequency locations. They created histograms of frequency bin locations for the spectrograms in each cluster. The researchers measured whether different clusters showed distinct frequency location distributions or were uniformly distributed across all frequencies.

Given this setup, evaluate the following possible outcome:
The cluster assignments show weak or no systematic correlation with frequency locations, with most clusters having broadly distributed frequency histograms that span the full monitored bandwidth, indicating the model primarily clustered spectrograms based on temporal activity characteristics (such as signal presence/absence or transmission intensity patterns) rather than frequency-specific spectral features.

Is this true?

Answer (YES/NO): NO